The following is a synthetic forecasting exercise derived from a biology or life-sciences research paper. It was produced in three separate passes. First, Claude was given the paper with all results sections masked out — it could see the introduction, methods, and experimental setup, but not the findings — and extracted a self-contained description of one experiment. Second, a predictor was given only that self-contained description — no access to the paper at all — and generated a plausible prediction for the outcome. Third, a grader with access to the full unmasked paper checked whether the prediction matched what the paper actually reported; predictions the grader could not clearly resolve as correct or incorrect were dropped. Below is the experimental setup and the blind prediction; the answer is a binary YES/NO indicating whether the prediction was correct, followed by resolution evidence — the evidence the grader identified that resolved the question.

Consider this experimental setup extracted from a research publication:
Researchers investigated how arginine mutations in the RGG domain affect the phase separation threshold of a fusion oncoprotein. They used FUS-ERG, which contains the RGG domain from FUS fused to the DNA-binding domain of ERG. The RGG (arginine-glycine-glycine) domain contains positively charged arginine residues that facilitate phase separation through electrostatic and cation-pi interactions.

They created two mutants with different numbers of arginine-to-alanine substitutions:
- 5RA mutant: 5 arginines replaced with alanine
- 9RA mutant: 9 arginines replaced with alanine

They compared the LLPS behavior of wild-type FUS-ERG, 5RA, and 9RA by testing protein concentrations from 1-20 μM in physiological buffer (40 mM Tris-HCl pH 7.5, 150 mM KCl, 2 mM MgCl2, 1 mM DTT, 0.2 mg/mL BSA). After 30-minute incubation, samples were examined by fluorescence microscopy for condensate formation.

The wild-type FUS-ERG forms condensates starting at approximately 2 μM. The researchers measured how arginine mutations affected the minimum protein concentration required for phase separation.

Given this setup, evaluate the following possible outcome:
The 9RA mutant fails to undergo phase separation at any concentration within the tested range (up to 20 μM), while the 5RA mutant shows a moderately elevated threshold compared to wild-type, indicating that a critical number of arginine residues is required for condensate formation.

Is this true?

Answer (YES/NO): NO